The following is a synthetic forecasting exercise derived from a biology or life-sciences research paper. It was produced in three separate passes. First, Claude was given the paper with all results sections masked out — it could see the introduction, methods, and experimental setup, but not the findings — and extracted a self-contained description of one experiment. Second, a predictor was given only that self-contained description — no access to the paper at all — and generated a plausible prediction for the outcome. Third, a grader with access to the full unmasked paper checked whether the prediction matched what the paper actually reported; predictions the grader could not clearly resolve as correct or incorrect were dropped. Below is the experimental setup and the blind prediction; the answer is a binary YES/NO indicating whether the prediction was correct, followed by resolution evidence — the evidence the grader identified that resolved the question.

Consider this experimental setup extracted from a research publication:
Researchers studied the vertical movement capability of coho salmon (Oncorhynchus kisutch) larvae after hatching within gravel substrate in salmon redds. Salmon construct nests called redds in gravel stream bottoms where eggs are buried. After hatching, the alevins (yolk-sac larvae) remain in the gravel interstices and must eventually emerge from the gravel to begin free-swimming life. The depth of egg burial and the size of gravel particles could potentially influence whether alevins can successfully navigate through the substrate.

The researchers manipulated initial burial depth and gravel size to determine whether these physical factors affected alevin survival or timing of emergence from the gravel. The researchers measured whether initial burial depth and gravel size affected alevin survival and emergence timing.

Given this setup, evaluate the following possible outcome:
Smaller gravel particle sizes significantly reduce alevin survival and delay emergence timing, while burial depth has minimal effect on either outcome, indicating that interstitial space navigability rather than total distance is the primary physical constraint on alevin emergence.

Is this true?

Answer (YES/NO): NO